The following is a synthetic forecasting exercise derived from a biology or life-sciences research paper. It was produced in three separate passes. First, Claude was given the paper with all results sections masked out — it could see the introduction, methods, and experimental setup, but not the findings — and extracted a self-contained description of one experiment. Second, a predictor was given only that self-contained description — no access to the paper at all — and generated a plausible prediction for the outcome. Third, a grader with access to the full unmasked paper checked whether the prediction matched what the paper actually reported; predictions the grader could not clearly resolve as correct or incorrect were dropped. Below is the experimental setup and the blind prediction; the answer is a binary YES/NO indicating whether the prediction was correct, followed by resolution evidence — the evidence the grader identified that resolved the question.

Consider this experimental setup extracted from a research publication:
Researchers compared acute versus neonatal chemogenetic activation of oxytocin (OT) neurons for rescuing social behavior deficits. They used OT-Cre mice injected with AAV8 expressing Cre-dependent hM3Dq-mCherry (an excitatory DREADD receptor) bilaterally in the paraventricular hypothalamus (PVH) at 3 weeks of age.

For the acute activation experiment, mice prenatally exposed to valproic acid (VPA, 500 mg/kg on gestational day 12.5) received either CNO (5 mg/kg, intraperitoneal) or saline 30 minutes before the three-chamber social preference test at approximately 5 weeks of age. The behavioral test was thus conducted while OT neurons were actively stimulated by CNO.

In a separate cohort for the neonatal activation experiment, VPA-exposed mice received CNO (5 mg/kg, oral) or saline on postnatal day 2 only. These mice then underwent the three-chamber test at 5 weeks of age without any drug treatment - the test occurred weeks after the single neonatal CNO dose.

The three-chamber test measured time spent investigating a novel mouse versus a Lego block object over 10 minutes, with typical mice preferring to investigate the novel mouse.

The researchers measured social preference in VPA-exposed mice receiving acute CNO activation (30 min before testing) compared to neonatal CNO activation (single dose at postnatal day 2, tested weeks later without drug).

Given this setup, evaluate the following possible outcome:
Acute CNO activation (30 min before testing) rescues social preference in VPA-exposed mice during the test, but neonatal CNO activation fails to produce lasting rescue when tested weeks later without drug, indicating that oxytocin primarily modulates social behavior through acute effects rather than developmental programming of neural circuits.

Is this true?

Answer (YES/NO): NO